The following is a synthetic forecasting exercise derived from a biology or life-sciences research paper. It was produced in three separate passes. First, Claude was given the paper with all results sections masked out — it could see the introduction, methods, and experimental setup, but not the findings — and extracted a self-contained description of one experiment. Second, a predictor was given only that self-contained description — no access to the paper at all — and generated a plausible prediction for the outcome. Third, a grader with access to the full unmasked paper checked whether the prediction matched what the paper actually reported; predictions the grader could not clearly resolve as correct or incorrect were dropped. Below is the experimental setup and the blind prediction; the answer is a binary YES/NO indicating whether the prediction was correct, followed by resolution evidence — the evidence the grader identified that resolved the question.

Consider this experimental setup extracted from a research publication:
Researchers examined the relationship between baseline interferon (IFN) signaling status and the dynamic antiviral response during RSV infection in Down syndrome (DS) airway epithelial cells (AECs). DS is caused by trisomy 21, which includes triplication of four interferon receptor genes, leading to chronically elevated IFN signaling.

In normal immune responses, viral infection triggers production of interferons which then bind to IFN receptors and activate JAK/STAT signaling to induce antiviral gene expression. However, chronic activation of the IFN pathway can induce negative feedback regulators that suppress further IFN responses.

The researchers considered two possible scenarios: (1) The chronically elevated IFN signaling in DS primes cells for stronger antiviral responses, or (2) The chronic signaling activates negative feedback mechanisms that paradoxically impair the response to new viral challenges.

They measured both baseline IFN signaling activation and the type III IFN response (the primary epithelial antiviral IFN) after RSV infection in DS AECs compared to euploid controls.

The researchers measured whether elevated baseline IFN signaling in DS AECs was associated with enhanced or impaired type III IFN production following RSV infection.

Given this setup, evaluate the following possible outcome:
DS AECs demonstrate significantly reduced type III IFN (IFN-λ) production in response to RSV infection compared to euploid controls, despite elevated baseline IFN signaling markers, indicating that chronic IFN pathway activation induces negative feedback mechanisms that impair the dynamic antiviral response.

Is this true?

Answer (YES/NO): YES